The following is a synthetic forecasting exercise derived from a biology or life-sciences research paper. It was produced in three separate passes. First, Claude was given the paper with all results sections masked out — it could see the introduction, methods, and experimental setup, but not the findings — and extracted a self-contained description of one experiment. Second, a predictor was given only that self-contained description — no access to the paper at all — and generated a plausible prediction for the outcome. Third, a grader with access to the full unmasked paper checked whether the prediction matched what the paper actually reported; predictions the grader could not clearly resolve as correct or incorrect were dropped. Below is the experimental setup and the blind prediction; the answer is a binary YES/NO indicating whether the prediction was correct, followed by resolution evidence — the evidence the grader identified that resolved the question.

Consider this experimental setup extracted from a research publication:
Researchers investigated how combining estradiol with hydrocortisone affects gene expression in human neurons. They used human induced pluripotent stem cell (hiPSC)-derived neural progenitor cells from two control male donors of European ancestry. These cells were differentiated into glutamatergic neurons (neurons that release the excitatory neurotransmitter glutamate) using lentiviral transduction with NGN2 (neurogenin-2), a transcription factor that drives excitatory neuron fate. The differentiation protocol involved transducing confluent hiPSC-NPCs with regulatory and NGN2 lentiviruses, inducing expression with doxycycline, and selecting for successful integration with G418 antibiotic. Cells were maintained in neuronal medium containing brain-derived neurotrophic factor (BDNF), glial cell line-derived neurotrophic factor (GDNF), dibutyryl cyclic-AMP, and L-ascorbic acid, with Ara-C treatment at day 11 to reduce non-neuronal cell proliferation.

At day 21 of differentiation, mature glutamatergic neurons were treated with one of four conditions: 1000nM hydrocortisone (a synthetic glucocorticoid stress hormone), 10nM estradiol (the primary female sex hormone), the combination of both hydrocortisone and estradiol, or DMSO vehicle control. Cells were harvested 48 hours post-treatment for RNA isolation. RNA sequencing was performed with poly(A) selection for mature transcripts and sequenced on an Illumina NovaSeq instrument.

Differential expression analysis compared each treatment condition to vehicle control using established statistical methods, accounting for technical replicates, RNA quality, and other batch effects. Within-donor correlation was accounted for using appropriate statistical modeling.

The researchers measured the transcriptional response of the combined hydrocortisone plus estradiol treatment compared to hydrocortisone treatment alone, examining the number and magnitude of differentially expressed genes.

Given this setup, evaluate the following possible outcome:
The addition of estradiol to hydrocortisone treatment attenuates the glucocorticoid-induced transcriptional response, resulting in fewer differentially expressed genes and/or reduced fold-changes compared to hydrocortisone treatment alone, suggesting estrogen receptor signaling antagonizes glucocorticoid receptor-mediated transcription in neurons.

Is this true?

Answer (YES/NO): NO